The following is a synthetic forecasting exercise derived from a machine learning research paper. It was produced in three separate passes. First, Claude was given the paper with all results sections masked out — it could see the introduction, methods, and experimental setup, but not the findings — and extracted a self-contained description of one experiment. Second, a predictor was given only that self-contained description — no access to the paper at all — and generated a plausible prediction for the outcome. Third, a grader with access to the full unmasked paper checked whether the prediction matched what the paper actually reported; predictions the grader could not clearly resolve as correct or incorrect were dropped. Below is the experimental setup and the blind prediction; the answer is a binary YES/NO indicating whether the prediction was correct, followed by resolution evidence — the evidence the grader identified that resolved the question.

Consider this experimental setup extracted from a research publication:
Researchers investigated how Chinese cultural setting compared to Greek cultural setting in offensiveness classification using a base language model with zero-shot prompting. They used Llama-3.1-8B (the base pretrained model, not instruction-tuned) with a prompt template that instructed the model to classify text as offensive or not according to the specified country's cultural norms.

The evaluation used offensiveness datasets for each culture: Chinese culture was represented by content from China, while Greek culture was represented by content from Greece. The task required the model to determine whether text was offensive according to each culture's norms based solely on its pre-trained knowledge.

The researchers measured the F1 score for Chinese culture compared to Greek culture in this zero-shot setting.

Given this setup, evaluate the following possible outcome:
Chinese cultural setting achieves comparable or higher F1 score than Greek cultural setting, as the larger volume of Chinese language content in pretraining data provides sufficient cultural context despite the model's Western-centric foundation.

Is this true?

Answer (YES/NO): NO